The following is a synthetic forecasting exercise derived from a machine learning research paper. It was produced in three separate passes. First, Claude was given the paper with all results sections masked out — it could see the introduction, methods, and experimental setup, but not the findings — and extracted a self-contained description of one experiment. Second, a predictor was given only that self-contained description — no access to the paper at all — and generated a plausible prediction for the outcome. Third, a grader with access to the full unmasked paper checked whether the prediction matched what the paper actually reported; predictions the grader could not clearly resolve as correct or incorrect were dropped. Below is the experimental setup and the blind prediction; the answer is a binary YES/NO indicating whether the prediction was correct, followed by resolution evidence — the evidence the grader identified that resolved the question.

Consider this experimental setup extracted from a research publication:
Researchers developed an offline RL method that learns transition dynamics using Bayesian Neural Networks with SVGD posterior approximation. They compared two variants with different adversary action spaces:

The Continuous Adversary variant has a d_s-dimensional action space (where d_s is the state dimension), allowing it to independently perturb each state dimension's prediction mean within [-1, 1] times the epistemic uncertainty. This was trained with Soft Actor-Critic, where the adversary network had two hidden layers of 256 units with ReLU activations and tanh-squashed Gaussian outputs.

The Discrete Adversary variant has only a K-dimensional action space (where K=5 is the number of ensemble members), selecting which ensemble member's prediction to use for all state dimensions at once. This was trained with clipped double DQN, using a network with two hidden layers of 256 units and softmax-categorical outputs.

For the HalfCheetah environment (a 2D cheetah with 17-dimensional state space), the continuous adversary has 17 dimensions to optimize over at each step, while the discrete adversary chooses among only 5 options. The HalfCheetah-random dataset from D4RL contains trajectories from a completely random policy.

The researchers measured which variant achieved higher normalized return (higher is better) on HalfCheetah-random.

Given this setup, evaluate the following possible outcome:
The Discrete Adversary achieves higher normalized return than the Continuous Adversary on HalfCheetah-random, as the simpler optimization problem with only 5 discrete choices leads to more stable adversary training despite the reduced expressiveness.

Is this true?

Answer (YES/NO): NO